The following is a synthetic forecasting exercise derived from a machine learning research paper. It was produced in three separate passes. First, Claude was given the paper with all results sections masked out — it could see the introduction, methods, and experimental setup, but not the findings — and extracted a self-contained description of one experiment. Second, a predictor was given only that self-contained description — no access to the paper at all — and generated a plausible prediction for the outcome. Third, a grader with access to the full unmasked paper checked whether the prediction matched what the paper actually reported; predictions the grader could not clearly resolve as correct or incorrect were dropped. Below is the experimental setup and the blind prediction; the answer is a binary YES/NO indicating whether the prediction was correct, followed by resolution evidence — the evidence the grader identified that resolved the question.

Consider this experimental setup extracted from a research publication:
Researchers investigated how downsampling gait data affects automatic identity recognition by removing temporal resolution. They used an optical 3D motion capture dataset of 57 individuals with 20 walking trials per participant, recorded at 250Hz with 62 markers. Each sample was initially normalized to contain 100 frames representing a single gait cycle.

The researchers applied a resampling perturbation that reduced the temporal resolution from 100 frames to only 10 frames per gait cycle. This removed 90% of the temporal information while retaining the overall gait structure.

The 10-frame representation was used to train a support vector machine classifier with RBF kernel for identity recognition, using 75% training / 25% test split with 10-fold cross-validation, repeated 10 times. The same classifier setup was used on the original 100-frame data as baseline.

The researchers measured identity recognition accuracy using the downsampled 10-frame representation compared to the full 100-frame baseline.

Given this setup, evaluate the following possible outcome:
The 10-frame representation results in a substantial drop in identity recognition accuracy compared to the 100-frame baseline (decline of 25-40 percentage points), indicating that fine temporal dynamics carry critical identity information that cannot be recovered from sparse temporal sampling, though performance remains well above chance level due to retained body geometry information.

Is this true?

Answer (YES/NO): NO